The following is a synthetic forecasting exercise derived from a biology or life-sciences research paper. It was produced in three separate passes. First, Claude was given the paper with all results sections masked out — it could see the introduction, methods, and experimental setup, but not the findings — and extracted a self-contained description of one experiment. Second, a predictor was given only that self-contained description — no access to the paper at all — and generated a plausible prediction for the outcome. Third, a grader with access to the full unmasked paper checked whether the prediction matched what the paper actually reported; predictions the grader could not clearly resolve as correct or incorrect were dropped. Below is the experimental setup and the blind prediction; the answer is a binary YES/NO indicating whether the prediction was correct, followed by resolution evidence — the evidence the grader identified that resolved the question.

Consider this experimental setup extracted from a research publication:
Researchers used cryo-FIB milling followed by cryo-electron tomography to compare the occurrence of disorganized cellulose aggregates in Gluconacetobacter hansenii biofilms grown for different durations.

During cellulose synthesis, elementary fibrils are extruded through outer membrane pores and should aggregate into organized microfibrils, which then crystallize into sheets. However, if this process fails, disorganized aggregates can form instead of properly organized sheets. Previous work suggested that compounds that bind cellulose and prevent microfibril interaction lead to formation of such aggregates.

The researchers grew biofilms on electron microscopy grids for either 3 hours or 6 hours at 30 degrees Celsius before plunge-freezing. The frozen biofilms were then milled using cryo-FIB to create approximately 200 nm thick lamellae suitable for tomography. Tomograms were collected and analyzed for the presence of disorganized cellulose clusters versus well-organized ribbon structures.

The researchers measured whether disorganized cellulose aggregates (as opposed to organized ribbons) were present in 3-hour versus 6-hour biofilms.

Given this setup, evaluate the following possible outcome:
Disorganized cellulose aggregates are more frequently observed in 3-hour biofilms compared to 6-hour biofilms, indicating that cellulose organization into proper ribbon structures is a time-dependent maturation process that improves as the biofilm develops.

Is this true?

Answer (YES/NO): YES